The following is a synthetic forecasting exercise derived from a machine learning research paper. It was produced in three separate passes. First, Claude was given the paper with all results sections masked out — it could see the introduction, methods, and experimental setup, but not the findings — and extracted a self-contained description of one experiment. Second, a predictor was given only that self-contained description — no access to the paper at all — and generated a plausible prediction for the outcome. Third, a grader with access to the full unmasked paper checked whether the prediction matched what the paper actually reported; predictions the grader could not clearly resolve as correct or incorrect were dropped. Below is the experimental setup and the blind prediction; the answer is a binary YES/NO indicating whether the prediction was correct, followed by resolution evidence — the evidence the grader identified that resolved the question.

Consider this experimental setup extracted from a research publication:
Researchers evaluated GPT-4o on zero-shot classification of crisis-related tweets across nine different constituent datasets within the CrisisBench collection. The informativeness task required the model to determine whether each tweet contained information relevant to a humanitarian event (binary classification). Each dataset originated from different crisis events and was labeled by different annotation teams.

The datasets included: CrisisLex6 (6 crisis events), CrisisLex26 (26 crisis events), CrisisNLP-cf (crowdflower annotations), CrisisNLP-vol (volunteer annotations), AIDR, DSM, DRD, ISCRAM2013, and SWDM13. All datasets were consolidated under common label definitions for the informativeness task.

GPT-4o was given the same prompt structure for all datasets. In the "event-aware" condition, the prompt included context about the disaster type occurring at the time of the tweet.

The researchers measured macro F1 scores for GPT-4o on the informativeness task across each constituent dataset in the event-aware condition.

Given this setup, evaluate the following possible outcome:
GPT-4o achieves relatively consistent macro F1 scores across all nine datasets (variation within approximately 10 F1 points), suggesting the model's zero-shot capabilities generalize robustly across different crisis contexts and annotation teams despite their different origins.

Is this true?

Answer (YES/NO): NO